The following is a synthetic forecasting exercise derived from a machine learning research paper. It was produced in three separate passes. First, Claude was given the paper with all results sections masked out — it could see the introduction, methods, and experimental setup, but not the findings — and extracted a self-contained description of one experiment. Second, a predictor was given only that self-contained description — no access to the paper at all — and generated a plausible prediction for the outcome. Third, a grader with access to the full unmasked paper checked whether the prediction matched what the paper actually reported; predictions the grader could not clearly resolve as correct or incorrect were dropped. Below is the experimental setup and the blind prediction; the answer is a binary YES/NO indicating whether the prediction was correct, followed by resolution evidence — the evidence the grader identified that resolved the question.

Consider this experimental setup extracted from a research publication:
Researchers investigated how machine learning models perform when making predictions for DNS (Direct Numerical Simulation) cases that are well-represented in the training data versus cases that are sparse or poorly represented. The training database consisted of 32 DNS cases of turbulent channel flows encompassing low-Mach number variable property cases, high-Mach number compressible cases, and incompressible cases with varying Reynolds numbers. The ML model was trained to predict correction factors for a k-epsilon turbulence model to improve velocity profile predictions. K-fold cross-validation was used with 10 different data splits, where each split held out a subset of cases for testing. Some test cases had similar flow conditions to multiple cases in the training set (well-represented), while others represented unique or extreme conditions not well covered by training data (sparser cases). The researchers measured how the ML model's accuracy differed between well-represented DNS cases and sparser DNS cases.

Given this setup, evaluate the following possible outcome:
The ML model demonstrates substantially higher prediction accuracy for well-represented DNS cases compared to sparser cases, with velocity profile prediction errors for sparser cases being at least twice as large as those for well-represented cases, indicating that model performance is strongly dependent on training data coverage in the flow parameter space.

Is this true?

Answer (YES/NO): NO